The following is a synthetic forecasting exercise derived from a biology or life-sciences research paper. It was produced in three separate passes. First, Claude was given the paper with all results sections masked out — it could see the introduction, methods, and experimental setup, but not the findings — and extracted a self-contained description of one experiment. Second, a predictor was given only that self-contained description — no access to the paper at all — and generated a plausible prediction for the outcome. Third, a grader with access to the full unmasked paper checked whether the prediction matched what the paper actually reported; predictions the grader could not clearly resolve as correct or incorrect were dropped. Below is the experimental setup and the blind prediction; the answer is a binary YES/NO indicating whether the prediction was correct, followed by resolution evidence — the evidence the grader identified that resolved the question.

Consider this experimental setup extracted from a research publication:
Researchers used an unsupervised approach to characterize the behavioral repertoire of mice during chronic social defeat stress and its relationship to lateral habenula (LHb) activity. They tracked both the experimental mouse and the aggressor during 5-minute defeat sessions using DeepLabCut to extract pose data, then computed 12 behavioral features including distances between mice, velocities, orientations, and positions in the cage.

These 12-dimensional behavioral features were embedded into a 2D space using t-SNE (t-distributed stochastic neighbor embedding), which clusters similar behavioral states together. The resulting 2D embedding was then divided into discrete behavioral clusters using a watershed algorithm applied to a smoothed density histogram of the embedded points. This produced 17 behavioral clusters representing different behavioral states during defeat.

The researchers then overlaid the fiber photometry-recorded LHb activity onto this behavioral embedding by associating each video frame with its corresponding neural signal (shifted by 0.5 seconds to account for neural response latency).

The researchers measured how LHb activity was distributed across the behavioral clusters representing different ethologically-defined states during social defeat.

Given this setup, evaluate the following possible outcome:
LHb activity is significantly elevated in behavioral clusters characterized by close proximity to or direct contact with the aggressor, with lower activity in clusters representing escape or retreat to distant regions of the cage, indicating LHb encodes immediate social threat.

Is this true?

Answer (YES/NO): YES